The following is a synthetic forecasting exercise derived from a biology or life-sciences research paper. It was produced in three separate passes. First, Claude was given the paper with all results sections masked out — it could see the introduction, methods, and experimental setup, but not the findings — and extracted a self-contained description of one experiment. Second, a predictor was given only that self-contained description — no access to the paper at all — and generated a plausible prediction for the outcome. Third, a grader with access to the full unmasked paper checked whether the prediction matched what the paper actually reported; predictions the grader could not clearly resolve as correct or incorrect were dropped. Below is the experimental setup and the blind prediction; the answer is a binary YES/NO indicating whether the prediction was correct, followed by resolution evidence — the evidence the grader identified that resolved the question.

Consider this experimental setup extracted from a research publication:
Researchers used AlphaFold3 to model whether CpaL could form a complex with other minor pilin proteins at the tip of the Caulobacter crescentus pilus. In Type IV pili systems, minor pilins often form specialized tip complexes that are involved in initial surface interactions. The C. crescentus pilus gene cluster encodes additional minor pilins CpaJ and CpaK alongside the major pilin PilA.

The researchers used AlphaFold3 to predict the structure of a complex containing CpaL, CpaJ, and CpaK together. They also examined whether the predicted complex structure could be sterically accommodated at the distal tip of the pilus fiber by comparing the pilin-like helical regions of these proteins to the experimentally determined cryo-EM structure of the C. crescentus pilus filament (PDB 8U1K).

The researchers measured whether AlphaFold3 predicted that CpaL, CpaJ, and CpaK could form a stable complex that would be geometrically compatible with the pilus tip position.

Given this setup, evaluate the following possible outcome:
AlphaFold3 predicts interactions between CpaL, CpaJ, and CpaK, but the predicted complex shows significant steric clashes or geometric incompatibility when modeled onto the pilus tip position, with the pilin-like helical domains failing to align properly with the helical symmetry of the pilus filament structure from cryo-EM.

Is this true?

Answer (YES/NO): NO